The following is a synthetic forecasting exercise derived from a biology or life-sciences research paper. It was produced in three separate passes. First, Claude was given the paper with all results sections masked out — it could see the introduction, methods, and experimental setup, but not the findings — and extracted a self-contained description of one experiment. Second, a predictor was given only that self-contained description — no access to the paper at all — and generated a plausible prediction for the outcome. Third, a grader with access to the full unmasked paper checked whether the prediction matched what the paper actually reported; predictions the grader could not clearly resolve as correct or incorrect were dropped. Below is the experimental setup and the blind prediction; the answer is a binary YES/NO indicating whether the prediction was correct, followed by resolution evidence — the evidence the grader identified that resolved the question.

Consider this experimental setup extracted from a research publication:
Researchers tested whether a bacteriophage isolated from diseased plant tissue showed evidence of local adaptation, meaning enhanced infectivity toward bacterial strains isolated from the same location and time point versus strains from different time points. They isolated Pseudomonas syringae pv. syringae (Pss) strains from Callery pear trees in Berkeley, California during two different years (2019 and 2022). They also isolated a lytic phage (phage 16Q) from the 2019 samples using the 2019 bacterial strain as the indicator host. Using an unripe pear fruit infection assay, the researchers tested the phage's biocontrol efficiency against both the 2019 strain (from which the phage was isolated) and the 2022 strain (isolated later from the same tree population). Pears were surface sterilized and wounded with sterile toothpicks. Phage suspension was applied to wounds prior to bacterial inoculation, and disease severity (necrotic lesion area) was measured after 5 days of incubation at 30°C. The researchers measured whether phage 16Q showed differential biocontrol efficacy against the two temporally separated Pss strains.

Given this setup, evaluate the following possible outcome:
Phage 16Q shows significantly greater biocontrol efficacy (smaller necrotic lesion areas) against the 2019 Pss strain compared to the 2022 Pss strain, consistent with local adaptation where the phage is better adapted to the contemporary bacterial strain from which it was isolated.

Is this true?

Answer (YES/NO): NO